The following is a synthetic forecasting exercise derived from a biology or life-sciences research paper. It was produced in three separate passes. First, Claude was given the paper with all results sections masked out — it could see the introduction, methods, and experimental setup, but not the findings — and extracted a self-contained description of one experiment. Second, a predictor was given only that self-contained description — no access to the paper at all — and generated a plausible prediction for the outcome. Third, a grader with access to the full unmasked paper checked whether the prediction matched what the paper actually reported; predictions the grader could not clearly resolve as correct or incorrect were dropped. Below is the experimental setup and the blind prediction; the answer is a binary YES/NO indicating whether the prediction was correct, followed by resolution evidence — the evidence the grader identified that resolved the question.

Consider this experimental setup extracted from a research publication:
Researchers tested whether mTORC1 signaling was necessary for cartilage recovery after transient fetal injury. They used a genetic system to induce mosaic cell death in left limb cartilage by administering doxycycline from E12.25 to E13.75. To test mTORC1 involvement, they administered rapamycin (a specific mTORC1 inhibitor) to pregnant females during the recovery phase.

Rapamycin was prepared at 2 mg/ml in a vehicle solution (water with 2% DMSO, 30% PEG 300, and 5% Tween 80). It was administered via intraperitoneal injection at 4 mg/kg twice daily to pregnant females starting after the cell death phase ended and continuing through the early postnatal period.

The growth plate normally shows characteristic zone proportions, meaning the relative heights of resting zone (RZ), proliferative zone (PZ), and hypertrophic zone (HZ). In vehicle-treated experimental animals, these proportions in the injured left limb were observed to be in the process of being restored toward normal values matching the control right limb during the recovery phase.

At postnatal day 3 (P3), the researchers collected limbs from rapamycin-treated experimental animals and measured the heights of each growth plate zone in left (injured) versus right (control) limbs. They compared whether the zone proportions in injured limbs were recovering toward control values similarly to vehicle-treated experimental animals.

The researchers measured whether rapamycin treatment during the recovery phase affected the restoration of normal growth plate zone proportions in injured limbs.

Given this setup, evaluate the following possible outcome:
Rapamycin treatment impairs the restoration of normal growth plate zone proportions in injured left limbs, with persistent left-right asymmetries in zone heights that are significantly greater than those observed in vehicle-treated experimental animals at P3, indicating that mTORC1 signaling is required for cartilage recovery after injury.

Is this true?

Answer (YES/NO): NO